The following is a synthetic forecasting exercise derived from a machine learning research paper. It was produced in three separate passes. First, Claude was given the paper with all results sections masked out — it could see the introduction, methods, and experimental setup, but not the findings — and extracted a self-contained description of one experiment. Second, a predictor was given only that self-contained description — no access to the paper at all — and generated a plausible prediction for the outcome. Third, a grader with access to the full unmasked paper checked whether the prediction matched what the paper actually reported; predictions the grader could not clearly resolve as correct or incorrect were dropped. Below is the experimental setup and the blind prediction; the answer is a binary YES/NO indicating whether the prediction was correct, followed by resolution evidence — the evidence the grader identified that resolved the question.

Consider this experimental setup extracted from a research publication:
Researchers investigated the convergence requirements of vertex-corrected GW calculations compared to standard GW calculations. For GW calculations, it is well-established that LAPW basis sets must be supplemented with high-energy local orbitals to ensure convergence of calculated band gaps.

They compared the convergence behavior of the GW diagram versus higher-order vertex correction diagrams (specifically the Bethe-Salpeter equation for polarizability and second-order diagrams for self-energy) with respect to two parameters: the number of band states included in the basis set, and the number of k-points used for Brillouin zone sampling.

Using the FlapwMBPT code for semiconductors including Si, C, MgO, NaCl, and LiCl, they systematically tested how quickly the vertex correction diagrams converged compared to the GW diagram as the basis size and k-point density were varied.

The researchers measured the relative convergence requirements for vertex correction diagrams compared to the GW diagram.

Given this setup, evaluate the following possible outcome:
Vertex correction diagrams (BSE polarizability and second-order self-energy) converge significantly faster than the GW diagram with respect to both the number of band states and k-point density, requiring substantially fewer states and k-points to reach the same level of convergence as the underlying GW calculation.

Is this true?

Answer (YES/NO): YES